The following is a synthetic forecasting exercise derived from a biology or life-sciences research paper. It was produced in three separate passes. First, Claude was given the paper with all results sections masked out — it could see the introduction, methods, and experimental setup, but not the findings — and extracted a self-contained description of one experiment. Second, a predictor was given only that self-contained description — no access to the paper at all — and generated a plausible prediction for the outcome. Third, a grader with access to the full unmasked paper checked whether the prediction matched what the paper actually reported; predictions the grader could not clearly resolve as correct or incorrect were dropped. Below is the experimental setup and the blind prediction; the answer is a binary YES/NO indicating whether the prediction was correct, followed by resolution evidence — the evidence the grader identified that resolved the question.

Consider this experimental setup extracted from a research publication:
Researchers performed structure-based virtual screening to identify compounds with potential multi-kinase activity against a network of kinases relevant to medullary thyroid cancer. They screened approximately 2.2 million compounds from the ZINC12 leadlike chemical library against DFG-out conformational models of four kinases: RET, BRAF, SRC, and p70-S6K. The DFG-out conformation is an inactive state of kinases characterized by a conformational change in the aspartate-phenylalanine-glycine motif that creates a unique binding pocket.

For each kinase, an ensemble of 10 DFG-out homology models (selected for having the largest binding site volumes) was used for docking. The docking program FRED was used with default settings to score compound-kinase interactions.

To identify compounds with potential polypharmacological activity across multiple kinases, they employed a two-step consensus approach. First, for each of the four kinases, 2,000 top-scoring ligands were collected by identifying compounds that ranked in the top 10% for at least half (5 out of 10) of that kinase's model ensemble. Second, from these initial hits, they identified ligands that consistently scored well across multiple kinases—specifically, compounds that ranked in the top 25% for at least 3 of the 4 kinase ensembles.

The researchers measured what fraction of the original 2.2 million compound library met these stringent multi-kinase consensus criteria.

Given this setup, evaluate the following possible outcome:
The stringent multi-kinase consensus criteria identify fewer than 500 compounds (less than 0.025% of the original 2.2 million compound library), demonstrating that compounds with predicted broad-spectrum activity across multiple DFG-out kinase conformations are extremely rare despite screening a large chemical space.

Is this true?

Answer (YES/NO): YES